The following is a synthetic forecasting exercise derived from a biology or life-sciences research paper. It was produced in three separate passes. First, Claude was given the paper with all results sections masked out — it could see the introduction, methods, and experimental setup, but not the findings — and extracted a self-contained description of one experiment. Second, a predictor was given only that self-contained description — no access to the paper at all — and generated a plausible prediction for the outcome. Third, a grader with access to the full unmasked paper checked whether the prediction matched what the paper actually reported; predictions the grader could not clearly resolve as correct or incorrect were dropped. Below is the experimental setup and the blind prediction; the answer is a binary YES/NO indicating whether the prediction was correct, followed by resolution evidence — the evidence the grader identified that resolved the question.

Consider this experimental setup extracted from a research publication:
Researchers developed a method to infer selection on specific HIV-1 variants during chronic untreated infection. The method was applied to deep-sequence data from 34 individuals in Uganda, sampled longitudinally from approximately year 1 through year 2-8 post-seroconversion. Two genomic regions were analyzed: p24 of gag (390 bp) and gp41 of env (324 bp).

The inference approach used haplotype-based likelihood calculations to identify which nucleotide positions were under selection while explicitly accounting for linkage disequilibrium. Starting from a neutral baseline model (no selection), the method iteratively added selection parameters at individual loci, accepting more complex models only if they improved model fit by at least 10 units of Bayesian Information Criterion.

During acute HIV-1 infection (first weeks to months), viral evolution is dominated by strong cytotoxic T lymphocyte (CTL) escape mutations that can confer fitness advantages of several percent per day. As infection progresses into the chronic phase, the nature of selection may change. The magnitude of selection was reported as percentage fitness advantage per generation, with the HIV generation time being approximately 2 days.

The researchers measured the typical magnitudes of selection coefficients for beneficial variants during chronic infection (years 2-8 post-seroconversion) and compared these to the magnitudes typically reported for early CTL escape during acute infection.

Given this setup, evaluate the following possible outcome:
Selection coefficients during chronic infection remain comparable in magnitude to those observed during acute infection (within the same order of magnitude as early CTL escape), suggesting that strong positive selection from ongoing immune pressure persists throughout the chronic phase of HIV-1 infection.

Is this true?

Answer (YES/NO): NO